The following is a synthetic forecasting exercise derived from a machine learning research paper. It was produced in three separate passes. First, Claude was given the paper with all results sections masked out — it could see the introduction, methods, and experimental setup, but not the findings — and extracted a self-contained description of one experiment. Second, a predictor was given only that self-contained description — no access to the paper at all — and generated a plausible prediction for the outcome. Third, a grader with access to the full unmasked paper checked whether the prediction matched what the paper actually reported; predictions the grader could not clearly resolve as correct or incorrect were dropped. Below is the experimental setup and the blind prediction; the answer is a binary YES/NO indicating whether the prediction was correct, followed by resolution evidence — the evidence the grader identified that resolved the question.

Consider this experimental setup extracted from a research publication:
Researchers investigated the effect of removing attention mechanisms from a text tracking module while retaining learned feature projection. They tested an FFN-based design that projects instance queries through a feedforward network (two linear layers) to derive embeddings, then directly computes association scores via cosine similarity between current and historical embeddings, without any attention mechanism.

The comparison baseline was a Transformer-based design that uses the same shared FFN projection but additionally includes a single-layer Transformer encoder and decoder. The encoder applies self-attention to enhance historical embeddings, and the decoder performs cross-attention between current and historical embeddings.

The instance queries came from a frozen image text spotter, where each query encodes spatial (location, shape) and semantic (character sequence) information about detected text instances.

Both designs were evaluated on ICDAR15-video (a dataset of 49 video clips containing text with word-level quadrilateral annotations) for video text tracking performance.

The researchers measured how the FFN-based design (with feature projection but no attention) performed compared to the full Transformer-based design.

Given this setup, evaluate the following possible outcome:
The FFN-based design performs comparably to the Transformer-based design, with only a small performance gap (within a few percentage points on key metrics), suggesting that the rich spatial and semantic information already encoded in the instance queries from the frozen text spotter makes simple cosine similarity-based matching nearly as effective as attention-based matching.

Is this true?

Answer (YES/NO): NO